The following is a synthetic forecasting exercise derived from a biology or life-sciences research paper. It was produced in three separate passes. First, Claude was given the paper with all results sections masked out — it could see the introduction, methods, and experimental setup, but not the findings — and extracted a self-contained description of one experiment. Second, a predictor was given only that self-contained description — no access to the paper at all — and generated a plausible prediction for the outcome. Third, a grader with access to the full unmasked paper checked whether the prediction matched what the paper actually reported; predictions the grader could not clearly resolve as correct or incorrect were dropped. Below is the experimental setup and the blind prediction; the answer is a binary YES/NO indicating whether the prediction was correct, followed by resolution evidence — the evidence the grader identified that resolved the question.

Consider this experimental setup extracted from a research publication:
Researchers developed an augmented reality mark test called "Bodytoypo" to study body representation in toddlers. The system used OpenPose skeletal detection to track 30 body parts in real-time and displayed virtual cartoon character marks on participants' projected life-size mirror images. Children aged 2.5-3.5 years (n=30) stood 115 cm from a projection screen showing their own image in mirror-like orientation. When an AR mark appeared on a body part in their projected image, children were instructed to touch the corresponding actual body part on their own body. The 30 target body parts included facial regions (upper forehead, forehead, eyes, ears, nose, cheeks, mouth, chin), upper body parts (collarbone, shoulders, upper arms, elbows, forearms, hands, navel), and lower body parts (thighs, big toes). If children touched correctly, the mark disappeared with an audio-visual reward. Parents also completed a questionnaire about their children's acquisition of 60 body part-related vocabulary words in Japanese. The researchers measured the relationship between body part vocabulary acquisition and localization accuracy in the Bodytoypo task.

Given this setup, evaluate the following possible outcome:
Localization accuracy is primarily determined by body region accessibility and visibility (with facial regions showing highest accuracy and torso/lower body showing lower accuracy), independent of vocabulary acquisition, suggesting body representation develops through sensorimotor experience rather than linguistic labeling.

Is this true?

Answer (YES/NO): NO